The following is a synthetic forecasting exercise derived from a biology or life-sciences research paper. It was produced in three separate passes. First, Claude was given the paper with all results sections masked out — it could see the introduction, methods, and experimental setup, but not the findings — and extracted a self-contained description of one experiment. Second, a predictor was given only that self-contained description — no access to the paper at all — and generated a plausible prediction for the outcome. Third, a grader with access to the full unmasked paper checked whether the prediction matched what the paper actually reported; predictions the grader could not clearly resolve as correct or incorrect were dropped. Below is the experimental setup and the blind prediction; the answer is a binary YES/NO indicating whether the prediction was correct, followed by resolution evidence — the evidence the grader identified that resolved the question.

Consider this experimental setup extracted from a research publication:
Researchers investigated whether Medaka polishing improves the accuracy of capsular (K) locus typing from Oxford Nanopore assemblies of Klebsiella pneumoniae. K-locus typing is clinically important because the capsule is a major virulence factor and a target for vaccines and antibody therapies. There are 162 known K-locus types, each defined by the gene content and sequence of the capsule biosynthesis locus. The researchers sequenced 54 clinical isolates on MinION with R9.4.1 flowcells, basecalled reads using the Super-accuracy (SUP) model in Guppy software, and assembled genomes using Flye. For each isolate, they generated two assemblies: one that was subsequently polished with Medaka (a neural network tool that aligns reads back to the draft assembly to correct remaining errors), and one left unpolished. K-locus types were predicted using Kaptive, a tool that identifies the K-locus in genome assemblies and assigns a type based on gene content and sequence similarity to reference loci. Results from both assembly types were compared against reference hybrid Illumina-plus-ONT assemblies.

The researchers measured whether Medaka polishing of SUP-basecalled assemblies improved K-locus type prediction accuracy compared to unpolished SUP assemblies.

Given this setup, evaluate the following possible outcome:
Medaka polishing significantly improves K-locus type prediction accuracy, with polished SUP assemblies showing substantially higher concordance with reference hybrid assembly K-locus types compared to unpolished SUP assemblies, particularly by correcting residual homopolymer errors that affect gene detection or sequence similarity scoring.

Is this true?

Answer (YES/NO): NO